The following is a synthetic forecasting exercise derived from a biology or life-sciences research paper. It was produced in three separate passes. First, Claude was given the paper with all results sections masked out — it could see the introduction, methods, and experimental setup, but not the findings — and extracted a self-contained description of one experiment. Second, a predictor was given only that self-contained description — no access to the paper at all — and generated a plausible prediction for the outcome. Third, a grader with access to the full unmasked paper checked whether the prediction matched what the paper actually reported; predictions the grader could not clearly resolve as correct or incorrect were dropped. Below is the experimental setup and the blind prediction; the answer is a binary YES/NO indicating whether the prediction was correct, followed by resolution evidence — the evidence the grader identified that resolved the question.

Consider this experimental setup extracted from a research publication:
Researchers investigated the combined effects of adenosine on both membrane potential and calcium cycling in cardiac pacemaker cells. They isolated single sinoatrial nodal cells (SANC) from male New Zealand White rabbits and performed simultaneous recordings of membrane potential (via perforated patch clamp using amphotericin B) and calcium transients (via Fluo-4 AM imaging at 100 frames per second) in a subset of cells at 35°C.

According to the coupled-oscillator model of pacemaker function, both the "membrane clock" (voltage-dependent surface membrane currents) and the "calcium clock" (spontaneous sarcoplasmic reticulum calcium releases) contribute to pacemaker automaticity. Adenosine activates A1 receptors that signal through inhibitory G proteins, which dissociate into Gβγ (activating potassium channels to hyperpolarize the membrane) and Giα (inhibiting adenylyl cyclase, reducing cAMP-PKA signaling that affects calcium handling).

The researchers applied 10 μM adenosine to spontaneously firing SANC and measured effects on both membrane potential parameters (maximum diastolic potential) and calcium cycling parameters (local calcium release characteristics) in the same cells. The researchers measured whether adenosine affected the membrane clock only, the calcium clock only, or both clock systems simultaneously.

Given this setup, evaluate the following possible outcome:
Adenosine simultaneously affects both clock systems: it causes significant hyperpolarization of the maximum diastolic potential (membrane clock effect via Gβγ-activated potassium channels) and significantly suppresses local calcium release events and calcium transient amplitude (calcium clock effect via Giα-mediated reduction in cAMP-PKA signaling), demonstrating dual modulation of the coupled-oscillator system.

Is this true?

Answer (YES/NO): YES